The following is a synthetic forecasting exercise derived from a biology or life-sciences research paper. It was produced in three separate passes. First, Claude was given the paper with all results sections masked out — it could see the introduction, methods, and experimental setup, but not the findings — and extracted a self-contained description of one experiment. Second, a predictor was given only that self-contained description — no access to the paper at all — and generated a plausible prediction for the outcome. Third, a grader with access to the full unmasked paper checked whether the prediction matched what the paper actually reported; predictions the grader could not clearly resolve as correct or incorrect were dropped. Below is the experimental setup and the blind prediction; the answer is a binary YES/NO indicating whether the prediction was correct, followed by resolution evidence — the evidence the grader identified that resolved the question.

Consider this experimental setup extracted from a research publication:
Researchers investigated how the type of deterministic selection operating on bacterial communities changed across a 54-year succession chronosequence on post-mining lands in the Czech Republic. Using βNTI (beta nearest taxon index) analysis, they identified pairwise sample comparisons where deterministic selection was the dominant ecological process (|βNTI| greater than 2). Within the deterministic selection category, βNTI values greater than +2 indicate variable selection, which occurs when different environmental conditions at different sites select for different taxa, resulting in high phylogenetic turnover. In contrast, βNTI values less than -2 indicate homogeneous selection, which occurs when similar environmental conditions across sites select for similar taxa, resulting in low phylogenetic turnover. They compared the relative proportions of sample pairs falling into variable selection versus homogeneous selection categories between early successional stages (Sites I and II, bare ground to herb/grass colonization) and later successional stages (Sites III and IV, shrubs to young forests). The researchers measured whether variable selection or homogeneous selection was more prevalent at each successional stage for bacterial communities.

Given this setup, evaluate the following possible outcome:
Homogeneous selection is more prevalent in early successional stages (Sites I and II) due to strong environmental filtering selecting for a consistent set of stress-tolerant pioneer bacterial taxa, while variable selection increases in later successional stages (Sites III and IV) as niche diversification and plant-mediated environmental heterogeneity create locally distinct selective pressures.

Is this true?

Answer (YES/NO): NO